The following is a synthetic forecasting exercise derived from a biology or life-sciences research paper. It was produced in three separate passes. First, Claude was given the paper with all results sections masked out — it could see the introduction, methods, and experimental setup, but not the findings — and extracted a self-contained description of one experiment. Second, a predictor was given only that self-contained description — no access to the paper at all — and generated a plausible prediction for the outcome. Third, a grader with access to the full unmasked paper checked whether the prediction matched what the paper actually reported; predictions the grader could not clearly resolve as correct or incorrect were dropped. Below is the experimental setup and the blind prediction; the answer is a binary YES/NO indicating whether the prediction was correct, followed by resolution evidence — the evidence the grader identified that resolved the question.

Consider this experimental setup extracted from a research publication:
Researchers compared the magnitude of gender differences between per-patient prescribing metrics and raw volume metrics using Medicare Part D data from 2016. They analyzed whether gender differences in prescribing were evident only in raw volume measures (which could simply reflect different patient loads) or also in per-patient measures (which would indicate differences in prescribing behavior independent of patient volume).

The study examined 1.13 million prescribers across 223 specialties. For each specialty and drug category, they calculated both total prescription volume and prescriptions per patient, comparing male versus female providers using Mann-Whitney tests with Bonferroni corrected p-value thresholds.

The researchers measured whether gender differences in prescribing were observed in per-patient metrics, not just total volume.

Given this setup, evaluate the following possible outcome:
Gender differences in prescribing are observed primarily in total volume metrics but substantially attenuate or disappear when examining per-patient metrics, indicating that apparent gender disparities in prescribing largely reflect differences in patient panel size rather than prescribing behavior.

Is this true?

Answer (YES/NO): NO